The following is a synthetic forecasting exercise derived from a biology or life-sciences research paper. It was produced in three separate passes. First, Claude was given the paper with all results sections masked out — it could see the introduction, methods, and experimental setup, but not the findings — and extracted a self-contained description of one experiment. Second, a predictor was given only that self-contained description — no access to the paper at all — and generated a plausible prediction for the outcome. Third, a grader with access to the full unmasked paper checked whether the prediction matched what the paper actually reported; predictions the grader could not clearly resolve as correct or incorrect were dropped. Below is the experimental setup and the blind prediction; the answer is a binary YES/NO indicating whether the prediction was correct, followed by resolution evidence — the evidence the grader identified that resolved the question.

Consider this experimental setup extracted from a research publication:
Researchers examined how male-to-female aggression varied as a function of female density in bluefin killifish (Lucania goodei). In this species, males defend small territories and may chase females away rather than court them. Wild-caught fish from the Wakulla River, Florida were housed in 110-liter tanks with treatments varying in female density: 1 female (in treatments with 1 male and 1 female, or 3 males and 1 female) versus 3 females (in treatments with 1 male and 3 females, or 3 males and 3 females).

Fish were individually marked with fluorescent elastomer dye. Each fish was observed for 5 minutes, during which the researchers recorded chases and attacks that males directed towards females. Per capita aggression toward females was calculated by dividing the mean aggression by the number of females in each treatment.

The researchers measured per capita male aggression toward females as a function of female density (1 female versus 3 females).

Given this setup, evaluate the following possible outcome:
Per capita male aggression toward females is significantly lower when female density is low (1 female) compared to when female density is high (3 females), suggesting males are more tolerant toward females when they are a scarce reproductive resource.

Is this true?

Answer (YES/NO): NO